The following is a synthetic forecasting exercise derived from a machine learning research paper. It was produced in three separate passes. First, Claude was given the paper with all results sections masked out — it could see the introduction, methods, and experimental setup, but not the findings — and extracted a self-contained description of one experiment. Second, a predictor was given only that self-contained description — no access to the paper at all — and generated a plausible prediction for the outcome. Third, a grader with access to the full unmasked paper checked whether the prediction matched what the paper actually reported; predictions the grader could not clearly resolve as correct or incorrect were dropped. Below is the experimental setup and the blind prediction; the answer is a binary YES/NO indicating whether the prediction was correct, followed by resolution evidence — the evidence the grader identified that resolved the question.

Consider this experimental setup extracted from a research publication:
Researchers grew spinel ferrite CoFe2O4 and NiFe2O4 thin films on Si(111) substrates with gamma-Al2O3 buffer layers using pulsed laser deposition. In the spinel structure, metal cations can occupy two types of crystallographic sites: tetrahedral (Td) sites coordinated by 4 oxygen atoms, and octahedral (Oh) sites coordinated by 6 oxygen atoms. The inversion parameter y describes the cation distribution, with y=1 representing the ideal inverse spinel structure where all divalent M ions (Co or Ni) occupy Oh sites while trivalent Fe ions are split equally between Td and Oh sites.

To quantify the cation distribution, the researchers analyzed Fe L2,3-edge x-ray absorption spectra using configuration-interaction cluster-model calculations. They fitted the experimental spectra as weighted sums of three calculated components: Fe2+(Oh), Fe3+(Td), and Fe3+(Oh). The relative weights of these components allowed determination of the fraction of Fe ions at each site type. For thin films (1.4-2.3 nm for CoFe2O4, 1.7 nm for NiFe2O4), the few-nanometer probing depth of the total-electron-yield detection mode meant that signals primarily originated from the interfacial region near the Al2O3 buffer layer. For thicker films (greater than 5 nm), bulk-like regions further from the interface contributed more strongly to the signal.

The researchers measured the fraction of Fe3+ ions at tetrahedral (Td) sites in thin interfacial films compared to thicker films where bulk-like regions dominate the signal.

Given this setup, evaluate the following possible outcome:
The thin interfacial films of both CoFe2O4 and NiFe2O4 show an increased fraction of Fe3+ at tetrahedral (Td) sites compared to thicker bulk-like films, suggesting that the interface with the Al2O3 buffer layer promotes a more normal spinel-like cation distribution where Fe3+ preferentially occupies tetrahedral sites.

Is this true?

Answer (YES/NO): NO